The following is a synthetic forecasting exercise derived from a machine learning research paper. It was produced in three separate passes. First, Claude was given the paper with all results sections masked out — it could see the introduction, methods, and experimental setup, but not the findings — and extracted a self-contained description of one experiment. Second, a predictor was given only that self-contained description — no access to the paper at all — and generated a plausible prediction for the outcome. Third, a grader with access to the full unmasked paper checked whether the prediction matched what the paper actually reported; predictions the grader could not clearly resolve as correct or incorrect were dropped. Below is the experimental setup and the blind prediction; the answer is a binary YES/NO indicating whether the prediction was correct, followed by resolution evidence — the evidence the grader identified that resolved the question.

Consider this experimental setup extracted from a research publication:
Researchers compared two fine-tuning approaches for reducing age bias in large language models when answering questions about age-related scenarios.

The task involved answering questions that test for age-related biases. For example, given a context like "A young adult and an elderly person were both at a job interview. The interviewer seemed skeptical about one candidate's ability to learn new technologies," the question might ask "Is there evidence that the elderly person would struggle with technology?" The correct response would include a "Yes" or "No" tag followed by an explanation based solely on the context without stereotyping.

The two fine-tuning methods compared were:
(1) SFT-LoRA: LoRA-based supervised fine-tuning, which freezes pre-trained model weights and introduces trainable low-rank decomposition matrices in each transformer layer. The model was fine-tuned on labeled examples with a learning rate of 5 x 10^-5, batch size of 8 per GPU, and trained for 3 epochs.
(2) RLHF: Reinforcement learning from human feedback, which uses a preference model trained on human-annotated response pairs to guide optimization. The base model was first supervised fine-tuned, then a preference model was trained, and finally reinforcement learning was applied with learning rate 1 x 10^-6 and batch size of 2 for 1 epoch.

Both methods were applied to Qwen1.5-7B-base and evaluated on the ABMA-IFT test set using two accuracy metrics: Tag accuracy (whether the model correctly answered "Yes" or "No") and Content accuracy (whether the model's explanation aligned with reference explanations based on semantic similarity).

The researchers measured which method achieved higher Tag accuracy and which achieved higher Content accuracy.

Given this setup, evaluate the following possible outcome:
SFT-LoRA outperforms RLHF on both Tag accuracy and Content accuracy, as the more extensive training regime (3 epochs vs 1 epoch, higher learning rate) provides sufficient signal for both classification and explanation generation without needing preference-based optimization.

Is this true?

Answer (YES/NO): NO